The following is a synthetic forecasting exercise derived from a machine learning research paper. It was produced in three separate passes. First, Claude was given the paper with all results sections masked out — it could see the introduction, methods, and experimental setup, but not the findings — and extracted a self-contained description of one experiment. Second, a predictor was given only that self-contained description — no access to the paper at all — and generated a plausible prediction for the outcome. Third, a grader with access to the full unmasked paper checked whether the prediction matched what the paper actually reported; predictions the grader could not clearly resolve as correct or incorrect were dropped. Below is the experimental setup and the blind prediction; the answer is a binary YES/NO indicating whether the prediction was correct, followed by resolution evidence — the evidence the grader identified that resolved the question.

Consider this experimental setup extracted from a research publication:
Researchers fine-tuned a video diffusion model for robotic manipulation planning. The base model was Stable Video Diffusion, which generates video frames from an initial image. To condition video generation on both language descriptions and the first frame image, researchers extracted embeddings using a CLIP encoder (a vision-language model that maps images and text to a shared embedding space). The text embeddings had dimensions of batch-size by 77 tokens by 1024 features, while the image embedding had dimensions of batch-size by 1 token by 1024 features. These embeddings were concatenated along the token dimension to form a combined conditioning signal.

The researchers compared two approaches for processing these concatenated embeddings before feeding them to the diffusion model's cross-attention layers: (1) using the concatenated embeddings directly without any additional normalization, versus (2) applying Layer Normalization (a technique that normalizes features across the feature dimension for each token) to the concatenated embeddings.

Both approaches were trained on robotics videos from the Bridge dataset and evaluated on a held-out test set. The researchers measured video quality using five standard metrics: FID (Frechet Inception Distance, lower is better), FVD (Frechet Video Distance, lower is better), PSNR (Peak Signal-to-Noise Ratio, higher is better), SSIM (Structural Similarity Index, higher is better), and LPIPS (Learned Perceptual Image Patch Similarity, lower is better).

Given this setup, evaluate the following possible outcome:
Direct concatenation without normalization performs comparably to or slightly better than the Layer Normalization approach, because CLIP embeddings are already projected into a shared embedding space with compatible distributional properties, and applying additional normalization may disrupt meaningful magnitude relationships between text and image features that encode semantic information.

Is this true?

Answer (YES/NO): NO